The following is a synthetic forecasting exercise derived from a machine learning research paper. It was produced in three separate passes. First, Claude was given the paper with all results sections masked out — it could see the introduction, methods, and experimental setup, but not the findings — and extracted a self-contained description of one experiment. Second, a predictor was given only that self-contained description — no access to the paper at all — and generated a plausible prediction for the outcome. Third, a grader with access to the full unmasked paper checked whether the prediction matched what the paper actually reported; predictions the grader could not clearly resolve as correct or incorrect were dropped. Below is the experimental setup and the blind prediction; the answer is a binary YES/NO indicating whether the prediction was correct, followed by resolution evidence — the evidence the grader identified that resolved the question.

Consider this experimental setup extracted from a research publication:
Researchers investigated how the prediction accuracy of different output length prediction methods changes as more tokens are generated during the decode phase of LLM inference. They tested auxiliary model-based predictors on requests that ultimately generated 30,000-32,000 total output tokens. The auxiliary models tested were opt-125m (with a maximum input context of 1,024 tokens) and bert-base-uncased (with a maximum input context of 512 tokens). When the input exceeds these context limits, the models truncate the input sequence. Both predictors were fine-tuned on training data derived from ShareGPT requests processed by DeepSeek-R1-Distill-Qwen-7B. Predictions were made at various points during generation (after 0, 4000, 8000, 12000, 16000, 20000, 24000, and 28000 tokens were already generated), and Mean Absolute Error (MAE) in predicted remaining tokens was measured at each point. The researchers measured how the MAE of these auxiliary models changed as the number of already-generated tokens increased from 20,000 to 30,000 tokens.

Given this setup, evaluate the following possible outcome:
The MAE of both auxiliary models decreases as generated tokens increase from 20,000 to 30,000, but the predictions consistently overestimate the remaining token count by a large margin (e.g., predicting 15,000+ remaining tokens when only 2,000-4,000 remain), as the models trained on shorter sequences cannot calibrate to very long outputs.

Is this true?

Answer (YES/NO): NO